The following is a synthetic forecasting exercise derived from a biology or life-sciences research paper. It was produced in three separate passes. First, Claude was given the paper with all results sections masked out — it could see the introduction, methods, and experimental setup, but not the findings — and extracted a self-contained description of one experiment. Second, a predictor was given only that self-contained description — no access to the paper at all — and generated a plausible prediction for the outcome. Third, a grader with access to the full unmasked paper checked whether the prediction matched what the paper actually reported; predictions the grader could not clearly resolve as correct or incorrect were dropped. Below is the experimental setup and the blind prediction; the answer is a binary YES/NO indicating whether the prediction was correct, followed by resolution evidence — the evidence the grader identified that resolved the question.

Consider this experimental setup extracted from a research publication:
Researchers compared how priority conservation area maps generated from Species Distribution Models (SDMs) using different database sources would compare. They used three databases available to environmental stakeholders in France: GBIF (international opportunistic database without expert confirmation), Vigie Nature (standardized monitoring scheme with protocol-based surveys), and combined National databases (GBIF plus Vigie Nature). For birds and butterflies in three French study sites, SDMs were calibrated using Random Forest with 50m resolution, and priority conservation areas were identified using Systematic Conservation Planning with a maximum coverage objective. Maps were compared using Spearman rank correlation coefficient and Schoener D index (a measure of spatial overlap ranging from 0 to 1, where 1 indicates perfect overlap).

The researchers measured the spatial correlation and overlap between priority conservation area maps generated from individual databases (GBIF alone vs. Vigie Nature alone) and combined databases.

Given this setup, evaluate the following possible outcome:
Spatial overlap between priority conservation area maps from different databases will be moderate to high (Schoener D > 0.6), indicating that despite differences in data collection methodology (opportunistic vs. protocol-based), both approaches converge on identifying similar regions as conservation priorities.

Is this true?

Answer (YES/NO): YES